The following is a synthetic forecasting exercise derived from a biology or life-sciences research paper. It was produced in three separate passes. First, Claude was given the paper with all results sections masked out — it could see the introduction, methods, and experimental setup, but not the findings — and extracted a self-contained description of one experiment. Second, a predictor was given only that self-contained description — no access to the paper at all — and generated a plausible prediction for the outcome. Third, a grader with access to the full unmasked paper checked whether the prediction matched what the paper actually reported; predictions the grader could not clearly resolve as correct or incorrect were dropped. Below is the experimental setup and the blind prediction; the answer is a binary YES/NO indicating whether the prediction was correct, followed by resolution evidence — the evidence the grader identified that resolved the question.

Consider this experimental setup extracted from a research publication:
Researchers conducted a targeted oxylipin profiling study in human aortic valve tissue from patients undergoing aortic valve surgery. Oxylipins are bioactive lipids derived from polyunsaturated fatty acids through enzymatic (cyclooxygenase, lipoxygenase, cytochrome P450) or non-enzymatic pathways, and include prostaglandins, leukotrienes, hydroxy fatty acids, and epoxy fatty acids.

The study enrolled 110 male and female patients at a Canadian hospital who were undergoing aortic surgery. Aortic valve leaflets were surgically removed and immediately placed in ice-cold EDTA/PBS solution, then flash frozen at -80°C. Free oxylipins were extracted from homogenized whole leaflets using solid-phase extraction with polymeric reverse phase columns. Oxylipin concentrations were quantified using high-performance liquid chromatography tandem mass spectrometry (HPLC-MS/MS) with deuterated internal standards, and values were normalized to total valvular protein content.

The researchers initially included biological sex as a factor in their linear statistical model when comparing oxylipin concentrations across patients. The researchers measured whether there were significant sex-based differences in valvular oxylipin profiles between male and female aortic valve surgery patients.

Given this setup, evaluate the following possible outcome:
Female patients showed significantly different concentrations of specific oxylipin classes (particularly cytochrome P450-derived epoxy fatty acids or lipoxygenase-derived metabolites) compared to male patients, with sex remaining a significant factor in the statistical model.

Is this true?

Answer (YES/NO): NO